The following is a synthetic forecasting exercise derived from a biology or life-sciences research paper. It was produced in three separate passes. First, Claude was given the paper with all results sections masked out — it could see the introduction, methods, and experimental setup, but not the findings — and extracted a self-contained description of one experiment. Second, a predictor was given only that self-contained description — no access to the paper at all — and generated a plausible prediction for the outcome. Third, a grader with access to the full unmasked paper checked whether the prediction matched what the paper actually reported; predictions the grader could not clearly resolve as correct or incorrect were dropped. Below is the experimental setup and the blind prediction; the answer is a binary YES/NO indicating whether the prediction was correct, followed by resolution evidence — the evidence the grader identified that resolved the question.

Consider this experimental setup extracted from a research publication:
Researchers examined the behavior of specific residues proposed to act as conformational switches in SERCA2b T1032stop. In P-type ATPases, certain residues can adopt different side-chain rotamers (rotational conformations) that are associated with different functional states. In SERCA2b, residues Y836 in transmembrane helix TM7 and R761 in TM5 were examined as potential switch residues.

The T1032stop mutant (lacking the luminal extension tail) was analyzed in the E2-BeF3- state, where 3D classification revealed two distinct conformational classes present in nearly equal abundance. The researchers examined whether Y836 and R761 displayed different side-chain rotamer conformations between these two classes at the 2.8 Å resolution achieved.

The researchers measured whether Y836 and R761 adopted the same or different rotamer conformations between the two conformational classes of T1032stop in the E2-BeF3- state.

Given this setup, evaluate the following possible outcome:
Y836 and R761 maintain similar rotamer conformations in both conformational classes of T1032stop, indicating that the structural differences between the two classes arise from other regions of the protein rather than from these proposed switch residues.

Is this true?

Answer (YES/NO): NO